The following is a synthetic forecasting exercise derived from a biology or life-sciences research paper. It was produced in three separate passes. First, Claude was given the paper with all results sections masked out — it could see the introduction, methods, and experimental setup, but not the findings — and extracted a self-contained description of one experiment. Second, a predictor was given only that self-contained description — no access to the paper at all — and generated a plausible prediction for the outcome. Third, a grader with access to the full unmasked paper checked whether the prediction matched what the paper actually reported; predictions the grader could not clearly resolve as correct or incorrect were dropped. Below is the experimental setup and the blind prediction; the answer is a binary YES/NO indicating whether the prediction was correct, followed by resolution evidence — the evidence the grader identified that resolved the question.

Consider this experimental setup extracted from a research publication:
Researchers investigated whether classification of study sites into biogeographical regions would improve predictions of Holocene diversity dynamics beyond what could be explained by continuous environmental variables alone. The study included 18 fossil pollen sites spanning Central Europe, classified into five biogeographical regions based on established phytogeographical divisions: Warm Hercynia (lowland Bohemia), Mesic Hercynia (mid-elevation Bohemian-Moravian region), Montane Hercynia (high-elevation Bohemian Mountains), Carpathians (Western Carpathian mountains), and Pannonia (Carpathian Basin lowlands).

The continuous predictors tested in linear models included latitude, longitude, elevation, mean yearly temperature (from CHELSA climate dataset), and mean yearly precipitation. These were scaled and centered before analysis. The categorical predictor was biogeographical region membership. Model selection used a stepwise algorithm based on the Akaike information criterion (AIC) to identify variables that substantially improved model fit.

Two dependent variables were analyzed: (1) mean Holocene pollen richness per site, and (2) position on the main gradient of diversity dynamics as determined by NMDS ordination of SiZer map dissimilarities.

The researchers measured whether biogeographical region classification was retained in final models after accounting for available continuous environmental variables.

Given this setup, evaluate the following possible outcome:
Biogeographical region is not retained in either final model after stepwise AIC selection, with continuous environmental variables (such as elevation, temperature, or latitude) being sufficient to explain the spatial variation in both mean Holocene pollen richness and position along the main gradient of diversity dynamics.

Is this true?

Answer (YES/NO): NO